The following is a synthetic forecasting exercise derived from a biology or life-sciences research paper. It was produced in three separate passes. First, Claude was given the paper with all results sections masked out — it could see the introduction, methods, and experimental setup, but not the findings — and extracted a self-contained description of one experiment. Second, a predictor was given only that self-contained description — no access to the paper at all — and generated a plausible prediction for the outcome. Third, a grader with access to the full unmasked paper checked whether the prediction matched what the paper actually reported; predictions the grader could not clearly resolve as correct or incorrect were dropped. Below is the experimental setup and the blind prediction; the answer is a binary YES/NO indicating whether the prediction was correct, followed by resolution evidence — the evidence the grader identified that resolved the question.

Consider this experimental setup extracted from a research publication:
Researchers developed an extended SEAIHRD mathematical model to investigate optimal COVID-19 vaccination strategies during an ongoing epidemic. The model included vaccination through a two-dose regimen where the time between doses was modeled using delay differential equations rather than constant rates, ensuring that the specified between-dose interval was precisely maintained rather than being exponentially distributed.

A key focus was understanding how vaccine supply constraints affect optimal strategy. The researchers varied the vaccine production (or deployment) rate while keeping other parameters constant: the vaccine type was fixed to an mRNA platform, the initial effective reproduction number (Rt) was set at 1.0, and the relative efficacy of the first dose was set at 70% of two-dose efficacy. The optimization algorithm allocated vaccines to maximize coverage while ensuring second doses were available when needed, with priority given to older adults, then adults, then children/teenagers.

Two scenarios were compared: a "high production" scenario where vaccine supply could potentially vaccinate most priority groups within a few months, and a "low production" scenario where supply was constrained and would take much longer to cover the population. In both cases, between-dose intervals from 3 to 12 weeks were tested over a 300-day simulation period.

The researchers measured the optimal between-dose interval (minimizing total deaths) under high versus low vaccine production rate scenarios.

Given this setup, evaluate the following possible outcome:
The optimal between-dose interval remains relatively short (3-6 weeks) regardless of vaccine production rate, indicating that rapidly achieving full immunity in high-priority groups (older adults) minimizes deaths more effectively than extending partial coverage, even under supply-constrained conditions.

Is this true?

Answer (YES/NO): NO